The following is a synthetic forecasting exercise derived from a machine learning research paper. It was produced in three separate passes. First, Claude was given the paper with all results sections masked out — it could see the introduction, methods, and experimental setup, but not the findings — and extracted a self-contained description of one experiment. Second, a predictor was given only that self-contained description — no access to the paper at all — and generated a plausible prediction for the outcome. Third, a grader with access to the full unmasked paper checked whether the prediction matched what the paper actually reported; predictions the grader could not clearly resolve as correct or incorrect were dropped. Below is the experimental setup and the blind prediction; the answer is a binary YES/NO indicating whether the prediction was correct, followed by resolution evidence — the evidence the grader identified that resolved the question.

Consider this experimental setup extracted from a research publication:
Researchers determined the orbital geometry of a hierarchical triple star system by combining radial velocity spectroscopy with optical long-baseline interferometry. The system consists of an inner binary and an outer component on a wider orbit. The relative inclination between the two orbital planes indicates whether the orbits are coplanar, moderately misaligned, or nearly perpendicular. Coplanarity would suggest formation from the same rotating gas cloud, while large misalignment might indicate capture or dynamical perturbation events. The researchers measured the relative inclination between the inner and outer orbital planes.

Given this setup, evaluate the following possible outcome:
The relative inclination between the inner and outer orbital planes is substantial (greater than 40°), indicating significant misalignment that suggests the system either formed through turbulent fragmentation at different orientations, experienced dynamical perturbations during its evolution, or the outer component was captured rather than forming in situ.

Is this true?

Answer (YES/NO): NO